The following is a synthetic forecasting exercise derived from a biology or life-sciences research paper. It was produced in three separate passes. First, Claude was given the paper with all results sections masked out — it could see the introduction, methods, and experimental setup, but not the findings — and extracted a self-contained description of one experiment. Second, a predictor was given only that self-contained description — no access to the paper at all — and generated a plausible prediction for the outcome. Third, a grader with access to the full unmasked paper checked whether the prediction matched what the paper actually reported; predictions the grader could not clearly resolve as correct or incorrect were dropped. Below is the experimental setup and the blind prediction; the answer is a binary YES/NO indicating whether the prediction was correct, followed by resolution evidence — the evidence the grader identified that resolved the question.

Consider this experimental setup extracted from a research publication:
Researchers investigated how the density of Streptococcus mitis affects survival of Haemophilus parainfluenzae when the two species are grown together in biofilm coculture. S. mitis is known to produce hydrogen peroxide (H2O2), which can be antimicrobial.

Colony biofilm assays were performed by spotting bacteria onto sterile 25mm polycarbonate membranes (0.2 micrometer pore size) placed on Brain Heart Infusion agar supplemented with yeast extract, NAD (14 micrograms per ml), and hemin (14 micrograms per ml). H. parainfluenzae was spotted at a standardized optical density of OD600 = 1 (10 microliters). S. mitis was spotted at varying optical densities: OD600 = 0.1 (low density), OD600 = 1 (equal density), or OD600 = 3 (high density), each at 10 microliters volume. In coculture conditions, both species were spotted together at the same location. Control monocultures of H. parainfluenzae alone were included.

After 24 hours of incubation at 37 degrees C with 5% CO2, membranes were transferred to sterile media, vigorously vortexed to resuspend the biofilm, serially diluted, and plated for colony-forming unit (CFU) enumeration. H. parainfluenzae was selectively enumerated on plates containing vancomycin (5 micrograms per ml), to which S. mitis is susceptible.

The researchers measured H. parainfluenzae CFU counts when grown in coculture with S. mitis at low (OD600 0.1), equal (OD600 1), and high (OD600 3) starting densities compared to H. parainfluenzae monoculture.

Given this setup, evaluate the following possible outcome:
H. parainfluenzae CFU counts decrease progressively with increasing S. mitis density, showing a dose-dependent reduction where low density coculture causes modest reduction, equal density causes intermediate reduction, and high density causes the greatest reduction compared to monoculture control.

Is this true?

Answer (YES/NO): NO